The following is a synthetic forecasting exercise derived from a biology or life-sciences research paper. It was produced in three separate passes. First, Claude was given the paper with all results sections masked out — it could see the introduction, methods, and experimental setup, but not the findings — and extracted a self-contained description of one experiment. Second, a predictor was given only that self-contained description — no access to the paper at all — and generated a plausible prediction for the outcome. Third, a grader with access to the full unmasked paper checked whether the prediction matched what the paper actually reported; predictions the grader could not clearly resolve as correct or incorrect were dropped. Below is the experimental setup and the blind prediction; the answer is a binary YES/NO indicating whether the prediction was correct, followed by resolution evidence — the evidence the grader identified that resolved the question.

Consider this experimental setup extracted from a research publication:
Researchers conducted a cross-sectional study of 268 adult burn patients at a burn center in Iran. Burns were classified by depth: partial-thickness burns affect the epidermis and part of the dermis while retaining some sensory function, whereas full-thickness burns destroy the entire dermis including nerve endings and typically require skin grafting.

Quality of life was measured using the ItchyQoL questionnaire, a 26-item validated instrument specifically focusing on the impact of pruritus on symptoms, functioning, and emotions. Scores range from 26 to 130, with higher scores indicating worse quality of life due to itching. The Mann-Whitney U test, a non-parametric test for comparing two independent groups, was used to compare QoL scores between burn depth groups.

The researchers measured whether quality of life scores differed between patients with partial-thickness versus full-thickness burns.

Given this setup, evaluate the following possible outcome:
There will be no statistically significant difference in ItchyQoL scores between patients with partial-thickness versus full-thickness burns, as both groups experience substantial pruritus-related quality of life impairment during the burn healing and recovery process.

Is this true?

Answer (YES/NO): YES